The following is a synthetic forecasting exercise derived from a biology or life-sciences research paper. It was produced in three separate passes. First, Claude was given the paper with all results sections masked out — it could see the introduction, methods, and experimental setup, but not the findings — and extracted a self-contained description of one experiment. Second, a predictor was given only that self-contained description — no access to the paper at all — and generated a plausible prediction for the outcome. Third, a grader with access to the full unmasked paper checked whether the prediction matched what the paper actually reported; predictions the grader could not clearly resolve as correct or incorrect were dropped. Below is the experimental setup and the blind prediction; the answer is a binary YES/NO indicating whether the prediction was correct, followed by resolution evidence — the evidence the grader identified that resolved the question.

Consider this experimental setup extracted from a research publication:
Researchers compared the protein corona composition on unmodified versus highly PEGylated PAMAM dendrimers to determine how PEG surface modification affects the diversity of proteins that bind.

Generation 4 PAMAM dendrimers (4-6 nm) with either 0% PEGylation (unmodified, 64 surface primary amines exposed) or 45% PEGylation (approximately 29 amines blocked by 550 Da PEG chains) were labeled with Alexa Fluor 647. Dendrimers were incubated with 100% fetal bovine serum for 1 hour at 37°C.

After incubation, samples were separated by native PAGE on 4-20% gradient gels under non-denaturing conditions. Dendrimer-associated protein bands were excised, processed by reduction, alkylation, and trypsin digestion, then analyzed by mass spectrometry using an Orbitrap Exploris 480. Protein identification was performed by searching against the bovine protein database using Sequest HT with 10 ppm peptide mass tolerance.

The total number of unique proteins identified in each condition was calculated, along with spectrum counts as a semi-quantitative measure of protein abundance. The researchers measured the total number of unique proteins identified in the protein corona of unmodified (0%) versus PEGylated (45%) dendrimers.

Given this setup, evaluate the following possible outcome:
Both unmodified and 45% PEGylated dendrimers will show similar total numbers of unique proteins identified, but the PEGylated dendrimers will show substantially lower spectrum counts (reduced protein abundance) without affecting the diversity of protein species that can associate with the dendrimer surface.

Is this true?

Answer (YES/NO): NO